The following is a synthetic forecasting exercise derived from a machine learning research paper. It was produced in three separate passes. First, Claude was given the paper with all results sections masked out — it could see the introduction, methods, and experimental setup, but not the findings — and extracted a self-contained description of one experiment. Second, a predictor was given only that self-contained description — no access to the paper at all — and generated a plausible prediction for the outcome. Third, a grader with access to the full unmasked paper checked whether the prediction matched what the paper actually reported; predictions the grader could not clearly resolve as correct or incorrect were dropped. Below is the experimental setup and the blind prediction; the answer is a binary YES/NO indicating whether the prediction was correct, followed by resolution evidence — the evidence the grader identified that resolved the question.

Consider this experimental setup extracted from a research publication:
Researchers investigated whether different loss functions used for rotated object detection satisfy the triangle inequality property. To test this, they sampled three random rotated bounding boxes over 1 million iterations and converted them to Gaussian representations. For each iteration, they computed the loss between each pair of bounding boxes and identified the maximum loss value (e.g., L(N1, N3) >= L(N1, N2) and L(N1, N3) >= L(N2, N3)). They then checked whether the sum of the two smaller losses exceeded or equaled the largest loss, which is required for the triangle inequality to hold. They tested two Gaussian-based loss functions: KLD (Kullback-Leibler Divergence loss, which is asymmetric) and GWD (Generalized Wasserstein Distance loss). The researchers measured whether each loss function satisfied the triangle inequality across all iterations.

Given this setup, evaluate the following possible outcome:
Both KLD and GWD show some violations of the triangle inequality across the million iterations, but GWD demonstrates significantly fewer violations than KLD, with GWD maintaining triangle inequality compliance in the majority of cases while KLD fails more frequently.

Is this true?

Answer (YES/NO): NO